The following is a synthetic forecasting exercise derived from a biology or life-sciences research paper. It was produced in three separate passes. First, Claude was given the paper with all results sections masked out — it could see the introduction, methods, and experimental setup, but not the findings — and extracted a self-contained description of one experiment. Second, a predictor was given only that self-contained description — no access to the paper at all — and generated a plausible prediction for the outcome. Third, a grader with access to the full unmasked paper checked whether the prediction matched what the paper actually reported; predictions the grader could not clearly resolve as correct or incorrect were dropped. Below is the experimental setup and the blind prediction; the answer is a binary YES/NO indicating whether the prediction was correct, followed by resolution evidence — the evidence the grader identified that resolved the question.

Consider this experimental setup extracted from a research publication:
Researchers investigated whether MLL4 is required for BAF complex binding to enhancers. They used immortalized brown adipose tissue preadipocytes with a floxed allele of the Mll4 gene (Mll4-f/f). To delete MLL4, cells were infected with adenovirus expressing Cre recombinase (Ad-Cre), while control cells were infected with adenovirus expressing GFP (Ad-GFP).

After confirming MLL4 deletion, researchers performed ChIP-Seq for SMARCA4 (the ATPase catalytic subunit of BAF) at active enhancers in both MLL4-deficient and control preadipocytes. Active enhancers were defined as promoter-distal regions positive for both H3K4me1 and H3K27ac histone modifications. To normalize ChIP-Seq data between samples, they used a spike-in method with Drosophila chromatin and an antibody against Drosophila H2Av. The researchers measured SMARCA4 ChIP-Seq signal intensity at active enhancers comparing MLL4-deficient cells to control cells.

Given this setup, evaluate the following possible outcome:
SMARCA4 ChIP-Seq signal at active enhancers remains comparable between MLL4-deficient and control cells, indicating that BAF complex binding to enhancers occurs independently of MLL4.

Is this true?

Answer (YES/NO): YES